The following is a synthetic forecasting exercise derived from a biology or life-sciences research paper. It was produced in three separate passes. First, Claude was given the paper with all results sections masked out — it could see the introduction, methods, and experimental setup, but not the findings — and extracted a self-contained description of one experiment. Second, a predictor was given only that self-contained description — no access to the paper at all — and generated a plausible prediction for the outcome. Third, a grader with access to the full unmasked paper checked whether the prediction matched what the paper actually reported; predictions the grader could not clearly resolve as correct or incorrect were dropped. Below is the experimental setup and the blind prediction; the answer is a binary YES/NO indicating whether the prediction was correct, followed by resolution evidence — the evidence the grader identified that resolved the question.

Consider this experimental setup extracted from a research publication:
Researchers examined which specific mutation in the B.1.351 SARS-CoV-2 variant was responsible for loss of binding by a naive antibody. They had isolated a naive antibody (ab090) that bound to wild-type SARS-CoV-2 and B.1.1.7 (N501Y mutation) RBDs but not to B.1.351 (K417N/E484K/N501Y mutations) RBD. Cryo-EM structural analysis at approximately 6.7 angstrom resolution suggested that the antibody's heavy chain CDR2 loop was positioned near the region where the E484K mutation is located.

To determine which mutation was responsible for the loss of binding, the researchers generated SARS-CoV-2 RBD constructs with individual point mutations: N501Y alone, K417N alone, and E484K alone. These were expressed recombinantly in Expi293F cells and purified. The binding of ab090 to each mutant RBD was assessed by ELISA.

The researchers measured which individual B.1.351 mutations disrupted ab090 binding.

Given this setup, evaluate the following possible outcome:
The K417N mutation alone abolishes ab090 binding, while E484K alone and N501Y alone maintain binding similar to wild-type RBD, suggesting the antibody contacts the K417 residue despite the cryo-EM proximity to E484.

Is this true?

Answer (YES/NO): NO